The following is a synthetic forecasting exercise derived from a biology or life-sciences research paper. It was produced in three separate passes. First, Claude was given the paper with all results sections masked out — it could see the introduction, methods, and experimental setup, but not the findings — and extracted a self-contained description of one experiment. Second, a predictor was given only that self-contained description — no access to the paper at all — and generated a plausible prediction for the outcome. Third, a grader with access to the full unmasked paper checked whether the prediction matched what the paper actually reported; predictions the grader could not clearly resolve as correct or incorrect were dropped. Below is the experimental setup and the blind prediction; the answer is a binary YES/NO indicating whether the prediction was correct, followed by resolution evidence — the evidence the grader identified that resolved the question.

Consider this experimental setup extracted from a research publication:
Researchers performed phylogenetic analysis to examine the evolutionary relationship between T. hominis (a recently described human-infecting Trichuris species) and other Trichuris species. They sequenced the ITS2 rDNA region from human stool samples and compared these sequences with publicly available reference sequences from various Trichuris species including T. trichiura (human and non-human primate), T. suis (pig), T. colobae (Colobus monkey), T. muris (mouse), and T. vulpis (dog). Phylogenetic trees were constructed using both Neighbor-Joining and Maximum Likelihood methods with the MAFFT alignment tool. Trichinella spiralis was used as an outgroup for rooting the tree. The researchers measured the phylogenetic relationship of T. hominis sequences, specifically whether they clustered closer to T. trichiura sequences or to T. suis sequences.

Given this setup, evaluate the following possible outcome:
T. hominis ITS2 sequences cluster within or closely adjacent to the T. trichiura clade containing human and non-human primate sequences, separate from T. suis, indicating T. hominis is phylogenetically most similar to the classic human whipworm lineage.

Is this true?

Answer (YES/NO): NO